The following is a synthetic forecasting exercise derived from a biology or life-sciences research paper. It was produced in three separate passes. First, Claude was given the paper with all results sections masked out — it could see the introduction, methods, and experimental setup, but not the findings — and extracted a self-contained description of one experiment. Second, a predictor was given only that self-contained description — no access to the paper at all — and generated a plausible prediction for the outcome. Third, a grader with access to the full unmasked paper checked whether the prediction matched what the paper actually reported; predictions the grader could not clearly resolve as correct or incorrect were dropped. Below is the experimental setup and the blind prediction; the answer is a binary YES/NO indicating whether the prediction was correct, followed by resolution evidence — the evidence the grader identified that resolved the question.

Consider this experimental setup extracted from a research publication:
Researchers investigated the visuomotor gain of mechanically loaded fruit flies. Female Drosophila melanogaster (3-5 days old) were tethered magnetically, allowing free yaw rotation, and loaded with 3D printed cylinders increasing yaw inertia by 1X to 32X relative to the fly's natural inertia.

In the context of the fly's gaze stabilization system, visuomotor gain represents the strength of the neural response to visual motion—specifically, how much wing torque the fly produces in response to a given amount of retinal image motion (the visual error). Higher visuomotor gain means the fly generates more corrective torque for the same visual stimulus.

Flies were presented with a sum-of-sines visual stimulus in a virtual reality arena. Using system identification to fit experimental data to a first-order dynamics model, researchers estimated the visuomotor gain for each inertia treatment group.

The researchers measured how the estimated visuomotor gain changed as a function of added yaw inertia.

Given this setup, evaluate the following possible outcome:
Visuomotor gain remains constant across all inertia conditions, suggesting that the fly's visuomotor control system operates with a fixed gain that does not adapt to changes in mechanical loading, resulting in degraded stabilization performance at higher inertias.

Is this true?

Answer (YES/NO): NO